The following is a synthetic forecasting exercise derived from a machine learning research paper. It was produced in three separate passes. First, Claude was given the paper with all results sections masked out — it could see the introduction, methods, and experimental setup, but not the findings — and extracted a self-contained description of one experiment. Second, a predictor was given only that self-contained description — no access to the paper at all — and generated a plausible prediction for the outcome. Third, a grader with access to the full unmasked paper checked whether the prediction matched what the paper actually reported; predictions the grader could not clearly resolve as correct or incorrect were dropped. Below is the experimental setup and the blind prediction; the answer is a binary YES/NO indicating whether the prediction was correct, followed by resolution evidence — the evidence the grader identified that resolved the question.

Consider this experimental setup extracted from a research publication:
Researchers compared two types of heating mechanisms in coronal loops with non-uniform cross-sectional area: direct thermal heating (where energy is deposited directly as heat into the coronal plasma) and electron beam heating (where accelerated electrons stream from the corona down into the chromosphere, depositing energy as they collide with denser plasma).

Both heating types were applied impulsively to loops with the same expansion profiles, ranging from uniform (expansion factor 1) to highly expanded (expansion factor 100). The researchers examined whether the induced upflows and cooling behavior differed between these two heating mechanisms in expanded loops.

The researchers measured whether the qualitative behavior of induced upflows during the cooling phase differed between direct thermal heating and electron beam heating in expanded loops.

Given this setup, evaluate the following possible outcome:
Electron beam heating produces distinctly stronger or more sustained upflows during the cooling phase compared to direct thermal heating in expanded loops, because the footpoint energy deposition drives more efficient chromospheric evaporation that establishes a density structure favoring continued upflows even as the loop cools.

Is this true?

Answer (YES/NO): NO